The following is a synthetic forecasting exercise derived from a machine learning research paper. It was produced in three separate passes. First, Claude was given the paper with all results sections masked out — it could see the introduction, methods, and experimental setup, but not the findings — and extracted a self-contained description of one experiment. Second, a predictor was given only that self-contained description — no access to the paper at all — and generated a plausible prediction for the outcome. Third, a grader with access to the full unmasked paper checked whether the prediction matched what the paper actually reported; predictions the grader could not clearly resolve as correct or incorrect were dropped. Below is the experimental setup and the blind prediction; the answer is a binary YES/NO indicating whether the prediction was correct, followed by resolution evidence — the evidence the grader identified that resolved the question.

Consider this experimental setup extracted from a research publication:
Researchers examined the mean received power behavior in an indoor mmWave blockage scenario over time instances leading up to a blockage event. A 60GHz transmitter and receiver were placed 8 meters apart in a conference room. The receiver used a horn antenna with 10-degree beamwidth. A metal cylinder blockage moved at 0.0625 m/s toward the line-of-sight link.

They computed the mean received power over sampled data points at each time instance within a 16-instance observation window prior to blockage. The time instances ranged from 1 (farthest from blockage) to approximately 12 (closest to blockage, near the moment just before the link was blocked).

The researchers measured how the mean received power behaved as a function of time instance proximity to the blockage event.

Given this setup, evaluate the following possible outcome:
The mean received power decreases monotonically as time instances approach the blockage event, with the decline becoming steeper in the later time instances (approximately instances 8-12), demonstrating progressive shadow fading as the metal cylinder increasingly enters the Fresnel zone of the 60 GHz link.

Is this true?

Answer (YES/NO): NO